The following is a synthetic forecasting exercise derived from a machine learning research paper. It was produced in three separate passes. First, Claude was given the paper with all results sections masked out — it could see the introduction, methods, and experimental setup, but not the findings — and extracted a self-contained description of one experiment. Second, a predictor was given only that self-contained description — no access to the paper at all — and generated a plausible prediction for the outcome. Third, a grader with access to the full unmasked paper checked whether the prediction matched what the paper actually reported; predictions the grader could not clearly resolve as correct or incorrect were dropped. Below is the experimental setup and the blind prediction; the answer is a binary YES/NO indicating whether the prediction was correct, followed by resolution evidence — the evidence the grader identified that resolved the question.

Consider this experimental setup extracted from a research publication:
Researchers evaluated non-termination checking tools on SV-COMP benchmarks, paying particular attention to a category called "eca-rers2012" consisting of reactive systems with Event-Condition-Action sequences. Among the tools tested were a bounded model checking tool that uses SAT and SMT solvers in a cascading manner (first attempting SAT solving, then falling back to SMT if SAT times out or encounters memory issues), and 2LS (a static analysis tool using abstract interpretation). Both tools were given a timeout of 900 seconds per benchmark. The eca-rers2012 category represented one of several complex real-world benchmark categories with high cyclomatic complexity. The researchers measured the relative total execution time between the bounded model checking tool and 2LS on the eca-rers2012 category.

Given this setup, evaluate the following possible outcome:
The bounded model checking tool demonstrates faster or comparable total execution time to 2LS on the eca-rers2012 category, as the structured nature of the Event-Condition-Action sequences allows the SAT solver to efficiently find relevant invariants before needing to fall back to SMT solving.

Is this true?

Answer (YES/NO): NO